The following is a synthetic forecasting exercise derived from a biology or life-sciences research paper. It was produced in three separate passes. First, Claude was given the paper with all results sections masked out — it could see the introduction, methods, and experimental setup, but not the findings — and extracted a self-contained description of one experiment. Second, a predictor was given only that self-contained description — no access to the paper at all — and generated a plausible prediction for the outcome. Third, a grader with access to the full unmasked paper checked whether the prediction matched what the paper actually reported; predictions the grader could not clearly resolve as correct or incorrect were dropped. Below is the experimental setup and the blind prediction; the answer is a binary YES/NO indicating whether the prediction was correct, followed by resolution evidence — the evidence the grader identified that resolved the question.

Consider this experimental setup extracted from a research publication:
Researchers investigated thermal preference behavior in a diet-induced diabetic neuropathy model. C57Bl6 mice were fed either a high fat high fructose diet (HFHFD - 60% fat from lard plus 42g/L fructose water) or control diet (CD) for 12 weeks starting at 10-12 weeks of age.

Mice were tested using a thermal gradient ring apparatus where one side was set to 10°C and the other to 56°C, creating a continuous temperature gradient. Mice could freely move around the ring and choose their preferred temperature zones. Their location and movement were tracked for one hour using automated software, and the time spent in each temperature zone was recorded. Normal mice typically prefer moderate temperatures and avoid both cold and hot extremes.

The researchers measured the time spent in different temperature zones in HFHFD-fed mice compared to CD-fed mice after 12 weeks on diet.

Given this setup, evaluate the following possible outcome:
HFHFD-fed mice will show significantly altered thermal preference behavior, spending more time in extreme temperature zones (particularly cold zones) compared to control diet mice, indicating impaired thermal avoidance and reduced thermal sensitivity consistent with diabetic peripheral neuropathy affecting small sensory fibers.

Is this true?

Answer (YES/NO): NO